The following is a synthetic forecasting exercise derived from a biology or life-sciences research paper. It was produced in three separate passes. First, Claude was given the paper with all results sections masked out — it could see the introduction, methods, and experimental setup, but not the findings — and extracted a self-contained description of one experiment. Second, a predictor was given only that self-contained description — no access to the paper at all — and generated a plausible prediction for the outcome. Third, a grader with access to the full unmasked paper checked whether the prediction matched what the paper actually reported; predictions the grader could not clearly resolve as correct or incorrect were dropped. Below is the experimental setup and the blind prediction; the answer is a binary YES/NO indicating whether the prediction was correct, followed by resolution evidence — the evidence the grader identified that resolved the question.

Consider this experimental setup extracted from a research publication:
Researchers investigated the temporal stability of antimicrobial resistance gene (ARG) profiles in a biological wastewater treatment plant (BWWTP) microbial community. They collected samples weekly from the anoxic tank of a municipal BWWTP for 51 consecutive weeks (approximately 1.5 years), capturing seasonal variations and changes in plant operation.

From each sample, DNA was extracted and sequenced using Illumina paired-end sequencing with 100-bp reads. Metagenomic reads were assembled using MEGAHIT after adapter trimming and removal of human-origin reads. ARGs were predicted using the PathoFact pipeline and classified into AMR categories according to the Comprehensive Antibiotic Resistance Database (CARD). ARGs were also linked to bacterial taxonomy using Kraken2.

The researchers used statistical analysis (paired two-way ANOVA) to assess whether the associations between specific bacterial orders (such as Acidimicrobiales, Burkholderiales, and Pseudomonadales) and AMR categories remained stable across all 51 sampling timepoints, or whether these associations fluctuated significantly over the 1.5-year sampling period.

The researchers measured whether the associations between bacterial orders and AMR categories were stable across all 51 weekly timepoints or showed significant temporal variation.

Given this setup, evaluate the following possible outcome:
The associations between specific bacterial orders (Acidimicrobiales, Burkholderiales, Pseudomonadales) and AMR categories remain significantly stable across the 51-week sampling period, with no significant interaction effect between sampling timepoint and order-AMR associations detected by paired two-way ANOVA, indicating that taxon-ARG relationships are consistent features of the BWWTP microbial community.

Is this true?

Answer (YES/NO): NO